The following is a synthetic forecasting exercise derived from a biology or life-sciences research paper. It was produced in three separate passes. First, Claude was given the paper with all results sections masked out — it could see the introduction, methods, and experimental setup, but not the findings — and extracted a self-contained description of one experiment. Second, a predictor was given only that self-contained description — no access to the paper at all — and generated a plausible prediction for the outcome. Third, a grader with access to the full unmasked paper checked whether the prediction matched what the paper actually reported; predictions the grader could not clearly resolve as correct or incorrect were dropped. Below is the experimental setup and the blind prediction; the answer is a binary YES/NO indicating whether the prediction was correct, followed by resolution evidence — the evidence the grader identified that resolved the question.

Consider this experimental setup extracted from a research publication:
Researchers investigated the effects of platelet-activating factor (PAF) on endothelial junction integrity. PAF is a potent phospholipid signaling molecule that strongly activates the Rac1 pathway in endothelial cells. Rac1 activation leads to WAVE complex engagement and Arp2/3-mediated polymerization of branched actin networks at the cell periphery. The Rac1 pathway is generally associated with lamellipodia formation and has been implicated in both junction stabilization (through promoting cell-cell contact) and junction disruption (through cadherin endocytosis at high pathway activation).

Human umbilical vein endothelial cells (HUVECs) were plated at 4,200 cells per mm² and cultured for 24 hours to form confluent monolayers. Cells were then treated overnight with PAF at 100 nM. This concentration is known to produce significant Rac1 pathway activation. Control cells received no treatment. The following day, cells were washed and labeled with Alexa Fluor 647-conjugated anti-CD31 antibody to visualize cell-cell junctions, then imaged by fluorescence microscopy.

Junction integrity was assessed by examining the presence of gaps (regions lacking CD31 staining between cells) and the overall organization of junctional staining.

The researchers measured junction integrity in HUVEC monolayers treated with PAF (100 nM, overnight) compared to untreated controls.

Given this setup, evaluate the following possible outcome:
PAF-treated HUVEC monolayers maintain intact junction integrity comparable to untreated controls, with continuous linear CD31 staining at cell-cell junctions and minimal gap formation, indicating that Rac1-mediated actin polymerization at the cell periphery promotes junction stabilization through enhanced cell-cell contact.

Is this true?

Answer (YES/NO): NO